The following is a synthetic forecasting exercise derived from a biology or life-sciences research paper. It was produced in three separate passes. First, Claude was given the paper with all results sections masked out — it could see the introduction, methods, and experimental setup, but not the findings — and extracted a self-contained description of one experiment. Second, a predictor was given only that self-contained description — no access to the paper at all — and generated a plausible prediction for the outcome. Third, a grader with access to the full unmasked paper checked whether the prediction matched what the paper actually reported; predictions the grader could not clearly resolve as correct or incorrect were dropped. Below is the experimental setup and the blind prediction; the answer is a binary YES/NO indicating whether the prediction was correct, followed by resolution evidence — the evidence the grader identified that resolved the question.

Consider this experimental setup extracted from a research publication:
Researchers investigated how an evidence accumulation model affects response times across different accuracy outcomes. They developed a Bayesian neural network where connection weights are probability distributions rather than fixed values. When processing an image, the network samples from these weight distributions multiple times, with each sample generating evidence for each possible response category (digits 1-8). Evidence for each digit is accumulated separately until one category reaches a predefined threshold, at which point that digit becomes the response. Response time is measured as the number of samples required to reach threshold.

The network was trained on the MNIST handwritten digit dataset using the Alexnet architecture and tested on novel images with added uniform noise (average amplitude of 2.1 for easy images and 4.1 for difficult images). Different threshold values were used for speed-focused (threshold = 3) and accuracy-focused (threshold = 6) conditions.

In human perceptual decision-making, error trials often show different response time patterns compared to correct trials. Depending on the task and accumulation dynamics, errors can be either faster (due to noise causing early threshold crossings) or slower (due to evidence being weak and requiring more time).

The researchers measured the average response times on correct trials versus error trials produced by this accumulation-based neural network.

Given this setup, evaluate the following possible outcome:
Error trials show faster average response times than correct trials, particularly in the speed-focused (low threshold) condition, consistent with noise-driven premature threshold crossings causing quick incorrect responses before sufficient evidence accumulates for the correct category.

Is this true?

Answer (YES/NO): NO